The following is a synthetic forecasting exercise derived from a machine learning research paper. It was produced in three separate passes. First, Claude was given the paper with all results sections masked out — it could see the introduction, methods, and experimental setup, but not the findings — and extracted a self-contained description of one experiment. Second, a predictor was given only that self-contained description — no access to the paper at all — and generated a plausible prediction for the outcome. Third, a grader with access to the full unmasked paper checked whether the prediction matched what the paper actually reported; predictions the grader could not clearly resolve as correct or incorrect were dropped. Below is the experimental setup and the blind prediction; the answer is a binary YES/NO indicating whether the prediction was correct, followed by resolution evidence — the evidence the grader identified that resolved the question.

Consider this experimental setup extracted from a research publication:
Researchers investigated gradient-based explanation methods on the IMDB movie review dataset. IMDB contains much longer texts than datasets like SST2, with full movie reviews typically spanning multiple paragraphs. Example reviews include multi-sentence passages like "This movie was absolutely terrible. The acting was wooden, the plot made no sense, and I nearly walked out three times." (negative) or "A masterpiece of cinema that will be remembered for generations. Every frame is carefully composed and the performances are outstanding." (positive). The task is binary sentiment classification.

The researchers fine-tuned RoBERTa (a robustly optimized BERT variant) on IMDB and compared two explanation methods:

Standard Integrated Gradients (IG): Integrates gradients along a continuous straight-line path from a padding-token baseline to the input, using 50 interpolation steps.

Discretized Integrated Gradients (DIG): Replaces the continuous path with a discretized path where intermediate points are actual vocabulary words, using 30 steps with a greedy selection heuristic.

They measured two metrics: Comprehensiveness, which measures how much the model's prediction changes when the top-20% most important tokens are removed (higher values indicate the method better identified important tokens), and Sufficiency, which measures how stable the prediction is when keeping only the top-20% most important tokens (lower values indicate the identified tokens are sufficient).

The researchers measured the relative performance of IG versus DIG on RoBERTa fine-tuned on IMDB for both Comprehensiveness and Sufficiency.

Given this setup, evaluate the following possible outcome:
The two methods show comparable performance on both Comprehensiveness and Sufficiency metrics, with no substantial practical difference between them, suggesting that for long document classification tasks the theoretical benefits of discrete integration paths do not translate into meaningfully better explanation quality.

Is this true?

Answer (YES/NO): NO